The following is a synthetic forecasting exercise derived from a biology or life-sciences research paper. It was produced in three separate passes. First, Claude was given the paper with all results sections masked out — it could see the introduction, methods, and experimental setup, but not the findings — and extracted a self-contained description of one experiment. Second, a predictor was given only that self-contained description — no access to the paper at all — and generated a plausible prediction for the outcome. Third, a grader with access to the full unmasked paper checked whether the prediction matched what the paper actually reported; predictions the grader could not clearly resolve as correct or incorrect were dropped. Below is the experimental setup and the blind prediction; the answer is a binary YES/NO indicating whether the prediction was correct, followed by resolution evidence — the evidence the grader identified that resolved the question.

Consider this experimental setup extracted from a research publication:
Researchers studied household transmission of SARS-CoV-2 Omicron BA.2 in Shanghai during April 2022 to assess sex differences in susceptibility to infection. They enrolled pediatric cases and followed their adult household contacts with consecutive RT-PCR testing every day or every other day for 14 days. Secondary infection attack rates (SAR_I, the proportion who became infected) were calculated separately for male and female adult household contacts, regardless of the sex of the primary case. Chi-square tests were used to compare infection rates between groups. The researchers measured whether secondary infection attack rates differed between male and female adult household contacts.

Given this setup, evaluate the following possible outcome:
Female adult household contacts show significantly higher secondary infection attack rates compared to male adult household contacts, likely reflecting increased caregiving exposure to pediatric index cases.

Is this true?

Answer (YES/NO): NO